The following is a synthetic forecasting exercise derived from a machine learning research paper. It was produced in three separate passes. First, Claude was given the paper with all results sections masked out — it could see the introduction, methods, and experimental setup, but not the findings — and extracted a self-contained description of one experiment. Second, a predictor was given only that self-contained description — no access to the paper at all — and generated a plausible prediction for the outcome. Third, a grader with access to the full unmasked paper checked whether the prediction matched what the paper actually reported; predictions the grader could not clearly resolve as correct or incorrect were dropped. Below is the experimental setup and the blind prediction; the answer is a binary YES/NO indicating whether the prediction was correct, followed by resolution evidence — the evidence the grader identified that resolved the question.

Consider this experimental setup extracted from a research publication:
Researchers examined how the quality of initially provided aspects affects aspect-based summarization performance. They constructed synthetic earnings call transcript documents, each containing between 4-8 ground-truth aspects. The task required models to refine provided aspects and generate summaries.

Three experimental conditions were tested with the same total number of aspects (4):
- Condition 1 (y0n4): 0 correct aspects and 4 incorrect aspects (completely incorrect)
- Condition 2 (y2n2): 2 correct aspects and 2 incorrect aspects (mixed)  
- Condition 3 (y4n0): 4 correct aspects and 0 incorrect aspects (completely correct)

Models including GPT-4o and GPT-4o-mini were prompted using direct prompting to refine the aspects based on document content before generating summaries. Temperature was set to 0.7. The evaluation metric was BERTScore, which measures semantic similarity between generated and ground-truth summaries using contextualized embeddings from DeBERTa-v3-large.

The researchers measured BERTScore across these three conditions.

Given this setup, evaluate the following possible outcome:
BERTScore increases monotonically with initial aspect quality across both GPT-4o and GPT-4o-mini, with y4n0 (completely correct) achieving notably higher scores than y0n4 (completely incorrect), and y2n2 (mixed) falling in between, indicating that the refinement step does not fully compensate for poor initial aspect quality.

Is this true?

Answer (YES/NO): YES